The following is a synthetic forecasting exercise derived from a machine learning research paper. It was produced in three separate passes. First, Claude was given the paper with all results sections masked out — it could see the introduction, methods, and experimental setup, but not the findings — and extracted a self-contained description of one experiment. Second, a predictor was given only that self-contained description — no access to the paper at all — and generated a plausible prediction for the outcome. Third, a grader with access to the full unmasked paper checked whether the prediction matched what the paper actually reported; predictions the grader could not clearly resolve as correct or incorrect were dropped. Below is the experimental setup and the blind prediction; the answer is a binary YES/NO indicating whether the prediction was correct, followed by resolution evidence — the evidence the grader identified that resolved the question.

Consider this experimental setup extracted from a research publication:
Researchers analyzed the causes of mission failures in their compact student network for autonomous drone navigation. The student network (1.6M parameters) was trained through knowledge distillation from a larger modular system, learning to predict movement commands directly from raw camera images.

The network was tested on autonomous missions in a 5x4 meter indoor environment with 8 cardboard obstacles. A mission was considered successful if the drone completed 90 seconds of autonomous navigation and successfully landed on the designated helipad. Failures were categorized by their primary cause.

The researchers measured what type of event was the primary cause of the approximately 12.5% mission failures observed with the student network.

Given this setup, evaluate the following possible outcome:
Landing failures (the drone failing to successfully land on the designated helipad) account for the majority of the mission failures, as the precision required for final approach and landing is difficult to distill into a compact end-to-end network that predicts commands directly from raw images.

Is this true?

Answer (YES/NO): NO